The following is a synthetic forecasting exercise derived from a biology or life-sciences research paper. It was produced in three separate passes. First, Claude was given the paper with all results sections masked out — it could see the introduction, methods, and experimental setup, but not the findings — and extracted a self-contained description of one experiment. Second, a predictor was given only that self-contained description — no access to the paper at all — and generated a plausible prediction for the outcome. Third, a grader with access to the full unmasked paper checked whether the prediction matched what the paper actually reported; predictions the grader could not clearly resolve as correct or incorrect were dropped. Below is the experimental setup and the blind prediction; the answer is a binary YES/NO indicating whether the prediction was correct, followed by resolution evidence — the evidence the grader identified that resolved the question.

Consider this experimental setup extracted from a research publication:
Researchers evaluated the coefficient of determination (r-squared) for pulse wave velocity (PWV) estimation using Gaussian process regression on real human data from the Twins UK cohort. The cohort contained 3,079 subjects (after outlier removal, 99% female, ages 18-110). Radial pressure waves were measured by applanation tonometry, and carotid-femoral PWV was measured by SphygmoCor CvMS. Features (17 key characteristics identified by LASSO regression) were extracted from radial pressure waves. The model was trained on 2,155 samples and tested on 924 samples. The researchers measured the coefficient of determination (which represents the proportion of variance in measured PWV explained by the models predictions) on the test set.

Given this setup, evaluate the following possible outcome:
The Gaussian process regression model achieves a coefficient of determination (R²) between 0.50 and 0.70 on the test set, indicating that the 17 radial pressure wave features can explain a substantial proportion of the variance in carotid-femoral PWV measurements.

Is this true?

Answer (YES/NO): NO